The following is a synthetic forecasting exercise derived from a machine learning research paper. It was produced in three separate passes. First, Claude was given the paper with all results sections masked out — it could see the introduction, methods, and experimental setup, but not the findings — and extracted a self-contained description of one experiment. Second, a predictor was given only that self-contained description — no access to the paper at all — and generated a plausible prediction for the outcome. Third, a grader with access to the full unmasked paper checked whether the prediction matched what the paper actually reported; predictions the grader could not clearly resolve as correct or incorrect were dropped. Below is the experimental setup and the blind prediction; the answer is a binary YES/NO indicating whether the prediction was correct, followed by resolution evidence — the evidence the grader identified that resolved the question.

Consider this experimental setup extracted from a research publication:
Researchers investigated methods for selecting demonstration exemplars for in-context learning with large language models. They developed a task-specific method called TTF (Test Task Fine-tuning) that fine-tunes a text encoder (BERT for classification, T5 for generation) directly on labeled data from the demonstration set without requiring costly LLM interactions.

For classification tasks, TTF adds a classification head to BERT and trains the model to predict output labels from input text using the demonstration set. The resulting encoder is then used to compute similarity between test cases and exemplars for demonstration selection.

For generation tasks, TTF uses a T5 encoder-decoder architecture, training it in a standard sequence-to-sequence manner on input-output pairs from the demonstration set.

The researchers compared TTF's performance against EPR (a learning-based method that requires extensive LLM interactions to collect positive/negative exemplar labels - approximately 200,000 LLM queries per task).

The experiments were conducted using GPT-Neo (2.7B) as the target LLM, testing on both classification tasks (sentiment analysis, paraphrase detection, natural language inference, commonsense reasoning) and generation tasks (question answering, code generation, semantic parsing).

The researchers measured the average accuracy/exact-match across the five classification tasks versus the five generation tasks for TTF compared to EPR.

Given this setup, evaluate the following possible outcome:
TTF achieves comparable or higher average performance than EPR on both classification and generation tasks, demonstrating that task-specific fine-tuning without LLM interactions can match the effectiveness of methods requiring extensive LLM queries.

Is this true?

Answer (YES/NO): NO